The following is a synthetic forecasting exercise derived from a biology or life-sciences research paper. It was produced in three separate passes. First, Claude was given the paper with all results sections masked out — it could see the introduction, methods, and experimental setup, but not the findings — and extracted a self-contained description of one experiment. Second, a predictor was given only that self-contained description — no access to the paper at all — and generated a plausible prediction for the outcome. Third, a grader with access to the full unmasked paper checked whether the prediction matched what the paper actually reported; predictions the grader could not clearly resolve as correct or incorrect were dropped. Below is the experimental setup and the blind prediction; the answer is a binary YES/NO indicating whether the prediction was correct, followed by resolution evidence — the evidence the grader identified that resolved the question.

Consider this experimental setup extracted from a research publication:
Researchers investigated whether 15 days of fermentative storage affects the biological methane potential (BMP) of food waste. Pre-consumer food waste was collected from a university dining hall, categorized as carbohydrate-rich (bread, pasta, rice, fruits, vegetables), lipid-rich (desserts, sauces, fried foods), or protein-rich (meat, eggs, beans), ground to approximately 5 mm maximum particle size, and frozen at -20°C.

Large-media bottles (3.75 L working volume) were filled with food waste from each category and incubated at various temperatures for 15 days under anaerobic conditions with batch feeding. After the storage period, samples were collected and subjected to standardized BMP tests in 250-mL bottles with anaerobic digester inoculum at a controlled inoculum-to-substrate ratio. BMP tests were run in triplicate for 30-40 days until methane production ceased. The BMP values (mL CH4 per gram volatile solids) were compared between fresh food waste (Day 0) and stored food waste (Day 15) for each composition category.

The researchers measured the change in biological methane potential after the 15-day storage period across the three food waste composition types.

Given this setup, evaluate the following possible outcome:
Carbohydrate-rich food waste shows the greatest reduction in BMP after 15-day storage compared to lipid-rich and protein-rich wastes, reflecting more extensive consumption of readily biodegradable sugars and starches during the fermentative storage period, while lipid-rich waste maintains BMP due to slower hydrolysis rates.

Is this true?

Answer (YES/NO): NO